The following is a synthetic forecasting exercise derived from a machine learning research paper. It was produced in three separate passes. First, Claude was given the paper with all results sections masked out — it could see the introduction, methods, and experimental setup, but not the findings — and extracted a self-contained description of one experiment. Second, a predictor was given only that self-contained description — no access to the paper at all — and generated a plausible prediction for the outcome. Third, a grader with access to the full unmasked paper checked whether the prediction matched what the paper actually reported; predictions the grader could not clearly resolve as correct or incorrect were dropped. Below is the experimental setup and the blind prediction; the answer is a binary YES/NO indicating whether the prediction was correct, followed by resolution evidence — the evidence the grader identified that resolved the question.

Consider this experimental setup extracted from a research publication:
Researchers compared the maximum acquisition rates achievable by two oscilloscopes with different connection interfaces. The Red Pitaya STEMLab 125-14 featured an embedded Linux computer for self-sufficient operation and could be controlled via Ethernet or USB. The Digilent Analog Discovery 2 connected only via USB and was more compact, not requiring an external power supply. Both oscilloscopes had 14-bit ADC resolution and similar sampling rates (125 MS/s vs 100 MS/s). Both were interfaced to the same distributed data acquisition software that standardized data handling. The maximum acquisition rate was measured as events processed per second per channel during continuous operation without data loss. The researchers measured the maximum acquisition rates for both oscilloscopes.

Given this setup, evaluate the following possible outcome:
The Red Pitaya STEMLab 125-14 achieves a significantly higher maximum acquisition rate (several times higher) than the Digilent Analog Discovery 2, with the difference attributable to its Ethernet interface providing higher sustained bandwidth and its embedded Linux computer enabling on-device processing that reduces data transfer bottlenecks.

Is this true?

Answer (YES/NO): NO